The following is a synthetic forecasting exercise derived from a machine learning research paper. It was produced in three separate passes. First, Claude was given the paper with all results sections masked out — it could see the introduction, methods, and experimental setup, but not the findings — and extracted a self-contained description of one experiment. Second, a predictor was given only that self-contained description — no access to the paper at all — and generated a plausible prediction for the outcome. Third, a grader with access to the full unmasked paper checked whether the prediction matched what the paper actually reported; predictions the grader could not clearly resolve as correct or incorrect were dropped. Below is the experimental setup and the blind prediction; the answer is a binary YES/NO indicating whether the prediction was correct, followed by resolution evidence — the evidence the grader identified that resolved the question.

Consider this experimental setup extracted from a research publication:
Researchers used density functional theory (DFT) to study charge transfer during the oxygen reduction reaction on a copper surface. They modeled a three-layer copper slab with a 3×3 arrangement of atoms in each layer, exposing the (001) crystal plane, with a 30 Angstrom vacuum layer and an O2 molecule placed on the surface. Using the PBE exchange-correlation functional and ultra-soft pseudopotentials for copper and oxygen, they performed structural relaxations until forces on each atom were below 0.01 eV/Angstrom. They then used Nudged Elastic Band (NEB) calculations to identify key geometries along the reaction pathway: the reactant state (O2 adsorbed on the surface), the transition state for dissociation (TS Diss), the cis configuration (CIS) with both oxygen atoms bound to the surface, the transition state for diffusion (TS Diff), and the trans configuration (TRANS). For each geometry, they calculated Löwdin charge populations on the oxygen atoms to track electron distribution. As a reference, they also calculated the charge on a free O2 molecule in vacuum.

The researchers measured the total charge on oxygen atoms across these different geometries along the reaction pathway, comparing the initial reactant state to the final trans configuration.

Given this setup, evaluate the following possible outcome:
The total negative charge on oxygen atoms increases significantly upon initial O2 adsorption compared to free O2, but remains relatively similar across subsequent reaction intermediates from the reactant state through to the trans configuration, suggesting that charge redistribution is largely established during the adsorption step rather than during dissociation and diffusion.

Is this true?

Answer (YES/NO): NO